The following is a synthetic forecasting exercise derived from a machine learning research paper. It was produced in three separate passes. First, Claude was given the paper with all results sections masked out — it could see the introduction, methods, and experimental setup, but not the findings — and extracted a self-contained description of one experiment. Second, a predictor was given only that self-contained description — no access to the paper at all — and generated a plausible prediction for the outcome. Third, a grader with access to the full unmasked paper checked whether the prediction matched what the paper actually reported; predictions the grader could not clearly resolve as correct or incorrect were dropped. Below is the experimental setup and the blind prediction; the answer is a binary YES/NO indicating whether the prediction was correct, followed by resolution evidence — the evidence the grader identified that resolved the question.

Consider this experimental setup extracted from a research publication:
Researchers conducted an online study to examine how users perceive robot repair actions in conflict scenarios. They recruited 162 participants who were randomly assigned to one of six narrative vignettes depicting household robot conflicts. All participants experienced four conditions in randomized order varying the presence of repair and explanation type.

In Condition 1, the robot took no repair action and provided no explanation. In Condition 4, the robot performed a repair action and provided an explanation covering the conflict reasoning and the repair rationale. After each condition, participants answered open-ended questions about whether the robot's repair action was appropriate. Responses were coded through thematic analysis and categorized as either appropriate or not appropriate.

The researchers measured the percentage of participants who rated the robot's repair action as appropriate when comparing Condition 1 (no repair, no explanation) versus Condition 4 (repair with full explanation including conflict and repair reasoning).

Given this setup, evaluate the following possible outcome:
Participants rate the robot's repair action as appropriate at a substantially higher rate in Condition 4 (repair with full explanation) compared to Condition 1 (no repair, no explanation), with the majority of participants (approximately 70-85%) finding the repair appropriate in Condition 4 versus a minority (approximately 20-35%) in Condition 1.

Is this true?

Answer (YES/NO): YES